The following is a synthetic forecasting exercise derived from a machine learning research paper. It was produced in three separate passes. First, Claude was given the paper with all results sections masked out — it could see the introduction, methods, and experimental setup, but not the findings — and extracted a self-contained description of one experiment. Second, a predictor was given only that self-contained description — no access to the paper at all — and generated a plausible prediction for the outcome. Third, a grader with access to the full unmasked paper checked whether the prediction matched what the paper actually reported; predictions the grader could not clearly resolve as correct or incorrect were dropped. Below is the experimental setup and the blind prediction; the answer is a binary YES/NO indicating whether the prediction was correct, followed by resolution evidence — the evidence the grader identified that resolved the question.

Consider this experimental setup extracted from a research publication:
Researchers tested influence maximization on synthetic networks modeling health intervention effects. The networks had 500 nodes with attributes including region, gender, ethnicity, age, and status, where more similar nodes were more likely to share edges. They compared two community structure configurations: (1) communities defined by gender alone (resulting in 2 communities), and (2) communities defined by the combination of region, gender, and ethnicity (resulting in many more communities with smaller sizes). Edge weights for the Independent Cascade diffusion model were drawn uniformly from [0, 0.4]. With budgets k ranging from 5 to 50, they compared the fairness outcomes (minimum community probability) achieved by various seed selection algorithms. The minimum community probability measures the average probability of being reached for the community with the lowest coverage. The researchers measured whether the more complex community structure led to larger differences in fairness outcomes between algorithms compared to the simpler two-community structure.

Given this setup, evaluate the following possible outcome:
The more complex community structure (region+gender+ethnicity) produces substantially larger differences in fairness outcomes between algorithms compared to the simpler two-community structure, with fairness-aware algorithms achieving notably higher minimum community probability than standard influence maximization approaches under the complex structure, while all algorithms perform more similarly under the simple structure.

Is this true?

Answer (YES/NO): YES